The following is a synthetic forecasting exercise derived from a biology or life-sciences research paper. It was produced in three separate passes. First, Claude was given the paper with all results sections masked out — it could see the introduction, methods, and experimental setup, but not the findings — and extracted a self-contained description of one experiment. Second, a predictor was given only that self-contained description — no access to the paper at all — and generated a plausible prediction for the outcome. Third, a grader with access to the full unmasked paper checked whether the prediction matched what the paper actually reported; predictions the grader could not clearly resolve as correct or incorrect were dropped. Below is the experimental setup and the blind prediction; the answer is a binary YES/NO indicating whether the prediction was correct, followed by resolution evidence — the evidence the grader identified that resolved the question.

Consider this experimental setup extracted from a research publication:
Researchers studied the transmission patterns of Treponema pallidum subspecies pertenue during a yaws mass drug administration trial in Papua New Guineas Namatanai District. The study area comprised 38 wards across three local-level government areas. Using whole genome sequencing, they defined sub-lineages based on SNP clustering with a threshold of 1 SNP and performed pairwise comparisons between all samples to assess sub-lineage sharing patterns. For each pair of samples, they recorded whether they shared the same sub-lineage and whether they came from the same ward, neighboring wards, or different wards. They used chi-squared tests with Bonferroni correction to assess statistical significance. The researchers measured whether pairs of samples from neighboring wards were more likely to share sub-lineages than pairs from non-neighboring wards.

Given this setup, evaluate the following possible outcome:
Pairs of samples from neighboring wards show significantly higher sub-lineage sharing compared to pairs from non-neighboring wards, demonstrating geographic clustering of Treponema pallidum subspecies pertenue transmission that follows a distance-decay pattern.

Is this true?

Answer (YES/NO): YES